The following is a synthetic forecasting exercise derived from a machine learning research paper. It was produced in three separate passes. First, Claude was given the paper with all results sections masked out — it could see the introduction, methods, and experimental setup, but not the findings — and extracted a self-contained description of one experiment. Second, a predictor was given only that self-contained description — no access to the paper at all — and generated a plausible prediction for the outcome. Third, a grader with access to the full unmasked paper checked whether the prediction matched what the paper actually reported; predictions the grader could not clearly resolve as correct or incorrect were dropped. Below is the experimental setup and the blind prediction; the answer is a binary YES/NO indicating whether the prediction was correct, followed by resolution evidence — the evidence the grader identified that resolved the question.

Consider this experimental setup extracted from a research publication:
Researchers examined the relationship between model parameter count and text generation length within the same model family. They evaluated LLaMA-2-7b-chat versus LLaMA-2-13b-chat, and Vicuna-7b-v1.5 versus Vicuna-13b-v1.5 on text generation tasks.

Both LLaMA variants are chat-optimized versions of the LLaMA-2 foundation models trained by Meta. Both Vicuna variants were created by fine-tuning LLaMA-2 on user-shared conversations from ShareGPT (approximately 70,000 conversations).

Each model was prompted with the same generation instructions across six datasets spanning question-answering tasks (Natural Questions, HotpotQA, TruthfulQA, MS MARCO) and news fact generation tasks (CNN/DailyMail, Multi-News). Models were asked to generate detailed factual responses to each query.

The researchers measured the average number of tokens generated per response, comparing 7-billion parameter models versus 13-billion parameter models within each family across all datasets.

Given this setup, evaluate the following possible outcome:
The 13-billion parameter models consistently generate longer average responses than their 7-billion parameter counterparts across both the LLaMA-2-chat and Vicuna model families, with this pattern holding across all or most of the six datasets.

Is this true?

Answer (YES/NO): NO